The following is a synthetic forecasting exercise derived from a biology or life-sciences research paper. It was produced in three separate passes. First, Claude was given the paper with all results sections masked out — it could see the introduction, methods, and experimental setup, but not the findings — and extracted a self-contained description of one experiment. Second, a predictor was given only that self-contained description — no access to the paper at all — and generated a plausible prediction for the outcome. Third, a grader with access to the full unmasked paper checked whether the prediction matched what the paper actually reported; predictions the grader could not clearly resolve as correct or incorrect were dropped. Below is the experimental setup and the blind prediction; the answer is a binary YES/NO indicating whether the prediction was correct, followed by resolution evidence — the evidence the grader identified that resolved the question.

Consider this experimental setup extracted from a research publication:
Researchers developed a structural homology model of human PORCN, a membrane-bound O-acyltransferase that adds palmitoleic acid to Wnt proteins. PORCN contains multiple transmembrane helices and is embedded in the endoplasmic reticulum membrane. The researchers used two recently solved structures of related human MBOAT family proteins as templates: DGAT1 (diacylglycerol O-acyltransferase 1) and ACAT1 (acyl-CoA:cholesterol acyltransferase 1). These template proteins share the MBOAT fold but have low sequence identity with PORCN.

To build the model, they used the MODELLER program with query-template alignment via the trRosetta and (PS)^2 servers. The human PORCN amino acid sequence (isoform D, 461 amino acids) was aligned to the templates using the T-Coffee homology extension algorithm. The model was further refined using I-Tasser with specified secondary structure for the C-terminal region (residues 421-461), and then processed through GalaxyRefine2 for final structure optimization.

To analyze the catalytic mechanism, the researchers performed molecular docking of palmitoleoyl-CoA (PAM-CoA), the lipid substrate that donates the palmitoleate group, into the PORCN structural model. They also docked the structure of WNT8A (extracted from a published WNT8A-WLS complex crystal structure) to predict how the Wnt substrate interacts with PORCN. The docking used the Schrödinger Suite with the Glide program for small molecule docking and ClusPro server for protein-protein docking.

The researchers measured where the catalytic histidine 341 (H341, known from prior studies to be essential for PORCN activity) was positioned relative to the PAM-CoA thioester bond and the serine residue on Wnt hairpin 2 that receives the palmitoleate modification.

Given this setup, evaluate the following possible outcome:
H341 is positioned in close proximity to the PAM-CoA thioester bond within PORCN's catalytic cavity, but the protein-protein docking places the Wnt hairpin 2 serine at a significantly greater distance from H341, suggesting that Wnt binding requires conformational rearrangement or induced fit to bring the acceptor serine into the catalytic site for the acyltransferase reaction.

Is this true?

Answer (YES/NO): NO